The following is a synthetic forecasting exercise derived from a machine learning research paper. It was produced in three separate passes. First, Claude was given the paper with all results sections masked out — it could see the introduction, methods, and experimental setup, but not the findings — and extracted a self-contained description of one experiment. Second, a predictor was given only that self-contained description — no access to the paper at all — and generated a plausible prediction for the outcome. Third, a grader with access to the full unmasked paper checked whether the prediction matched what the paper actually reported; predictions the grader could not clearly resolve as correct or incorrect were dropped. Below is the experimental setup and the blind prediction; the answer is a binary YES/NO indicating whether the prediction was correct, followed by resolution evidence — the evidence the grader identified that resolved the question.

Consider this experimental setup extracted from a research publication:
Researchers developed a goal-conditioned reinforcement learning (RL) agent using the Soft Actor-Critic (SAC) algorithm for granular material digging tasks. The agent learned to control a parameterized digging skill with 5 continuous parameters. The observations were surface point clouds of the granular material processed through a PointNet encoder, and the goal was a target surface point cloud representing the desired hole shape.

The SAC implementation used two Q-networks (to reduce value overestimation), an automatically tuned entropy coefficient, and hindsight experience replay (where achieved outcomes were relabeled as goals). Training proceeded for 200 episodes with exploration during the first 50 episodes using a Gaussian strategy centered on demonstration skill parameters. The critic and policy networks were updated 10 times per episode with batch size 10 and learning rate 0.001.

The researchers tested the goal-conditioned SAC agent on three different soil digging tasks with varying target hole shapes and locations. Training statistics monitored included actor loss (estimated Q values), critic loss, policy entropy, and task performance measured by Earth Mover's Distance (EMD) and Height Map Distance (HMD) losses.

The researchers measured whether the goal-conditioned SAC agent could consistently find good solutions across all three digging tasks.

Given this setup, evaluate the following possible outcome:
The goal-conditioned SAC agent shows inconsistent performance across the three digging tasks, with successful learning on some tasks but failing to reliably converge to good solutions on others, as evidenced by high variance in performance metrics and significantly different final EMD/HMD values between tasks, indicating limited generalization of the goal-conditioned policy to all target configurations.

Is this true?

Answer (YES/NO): YES